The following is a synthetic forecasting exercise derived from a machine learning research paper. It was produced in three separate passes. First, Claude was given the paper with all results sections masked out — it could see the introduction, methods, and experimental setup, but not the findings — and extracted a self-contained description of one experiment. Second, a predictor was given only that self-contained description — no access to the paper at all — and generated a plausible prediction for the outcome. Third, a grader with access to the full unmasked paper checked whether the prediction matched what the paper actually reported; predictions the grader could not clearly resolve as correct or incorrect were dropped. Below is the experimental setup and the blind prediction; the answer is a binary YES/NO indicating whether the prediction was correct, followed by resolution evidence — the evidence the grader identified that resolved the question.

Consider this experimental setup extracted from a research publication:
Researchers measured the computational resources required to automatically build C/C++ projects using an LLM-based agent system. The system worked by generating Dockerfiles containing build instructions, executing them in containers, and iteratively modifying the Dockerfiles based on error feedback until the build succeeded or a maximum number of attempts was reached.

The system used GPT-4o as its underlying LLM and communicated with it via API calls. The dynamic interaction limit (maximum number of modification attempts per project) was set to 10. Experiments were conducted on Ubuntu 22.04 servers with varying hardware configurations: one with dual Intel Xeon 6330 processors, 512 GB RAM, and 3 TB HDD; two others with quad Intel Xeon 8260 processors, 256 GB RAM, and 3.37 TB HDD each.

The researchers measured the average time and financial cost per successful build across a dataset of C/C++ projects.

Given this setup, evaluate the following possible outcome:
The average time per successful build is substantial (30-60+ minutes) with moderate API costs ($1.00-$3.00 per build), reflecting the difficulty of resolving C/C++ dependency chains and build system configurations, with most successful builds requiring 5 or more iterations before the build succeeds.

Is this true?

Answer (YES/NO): NO